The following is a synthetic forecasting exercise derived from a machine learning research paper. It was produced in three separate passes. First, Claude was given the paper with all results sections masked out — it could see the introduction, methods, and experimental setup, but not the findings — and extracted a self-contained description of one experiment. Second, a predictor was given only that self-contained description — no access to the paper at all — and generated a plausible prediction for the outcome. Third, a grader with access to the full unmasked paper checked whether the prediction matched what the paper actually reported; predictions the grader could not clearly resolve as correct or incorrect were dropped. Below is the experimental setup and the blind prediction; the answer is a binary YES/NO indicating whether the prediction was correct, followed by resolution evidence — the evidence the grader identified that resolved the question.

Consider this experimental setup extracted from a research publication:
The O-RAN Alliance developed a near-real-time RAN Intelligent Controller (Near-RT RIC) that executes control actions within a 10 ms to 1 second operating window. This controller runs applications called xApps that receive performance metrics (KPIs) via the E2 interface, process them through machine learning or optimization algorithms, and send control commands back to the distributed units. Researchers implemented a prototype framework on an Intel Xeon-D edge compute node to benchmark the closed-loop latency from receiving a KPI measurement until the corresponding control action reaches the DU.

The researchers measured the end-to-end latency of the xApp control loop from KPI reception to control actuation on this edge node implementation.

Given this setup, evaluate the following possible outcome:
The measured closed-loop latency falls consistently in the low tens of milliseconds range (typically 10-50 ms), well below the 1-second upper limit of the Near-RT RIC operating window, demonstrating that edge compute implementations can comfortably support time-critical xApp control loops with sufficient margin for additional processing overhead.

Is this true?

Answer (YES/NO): NO